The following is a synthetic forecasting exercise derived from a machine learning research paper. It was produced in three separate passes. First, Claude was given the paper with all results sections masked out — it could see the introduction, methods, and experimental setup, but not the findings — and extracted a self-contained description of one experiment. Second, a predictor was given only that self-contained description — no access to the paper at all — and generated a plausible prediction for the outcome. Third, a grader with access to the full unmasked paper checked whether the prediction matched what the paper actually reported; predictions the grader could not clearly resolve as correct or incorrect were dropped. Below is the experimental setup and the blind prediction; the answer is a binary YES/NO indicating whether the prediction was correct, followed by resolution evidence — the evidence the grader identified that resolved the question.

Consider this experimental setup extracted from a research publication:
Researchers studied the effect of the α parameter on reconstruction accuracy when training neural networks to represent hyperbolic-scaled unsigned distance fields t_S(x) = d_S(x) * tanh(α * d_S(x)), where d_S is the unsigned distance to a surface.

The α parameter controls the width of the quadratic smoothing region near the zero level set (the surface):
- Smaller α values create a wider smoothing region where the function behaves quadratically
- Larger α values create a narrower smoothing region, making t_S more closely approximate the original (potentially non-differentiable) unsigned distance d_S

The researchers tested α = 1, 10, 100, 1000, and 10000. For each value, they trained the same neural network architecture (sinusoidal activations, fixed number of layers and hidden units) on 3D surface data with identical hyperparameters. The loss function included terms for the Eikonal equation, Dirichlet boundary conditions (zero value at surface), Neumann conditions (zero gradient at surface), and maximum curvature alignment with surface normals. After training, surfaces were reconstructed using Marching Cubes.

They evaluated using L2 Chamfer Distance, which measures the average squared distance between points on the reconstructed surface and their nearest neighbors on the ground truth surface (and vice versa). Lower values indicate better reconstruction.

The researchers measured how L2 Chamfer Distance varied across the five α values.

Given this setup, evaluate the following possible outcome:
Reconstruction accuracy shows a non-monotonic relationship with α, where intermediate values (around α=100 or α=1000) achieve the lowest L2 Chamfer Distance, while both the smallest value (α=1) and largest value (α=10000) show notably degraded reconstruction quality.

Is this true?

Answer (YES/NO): NO